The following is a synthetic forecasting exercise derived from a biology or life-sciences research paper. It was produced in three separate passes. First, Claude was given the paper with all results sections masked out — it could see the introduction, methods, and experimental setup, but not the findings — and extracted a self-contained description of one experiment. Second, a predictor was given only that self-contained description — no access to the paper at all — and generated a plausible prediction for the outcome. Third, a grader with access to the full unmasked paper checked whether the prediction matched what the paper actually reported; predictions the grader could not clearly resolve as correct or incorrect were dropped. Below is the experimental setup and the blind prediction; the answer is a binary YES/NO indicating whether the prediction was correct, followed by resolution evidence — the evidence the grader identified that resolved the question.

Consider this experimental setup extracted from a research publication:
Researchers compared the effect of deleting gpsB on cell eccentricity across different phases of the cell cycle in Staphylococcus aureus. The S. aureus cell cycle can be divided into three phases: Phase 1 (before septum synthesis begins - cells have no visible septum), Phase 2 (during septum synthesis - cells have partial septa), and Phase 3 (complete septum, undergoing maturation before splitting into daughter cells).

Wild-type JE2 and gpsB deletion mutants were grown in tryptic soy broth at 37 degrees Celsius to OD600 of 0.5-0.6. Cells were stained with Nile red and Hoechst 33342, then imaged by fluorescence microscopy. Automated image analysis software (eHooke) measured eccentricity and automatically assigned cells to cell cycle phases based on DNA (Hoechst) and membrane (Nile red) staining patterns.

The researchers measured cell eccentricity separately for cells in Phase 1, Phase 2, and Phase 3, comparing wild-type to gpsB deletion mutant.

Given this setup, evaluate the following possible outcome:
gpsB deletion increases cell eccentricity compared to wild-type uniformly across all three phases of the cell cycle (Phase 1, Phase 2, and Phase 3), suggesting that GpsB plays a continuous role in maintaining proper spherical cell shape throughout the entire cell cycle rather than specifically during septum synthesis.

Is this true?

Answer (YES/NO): NO